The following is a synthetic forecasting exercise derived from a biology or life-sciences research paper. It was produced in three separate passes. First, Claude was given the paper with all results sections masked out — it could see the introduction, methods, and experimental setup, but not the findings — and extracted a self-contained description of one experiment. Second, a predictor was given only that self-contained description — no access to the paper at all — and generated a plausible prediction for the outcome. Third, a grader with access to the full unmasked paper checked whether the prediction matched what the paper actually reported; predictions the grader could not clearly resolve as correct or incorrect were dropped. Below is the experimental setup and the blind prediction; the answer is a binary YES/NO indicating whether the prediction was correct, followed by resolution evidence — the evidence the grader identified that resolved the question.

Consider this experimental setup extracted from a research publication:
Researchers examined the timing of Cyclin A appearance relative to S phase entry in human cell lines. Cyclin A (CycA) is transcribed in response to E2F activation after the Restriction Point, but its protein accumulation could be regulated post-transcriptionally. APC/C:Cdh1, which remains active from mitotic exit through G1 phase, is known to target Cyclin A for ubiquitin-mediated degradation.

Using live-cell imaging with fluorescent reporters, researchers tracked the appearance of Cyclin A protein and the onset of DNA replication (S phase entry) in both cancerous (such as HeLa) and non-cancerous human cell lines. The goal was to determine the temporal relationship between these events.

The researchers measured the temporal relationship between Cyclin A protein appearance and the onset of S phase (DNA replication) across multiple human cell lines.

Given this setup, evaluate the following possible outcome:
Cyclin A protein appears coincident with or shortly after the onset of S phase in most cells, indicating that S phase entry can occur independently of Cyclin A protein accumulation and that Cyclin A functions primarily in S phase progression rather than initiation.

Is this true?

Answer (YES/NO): YES